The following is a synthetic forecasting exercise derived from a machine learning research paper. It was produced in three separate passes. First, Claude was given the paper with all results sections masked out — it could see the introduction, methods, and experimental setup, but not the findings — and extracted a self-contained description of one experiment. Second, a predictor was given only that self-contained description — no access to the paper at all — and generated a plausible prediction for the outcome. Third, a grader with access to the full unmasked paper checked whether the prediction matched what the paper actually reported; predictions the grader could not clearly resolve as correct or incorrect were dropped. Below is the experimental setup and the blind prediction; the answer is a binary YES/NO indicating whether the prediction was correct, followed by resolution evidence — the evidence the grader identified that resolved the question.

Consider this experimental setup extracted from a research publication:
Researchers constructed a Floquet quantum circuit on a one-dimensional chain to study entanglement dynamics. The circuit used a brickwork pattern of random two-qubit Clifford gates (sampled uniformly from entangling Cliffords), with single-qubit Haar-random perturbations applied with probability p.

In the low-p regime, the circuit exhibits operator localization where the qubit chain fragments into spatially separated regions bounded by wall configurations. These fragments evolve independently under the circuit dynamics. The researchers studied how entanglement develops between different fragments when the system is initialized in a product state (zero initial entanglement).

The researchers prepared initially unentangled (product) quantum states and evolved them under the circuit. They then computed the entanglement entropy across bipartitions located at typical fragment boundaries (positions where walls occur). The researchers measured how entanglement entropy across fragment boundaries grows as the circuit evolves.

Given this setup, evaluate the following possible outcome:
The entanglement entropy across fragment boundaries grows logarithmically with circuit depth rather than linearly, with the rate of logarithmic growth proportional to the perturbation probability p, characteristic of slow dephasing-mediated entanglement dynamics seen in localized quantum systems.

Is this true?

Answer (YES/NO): NO